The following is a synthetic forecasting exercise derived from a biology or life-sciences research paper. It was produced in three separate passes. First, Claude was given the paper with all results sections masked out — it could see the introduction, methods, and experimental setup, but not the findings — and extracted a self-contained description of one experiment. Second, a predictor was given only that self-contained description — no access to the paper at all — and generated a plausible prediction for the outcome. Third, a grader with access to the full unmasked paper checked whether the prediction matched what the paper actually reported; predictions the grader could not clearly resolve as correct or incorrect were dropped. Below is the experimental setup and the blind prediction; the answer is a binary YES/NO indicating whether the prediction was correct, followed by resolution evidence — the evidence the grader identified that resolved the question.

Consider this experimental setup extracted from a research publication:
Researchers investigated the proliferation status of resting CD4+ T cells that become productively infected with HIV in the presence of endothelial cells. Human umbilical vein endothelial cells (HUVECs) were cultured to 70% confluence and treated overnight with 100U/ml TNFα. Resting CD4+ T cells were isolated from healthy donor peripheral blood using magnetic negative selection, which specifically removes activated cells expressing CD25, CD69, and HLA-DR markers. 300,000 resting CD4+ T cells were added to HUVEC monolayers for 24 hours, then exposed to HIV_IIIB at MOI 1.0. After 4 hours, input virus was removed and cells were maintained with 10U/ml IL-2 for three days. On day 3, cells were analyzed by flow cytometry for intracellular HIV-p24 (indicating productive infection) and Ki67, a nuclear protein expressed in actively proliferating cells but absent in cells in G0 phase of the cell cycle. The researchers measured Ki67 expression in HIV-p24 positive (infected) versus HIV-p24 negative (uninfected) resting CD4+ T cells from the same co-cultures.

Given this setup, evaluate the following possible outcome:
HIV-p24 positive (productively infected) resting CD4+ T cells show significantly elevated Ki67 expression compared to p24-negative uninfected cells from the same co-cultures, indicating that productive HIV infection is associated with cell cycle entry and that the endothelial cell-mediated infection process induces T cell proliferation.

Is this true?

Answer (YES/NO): NO